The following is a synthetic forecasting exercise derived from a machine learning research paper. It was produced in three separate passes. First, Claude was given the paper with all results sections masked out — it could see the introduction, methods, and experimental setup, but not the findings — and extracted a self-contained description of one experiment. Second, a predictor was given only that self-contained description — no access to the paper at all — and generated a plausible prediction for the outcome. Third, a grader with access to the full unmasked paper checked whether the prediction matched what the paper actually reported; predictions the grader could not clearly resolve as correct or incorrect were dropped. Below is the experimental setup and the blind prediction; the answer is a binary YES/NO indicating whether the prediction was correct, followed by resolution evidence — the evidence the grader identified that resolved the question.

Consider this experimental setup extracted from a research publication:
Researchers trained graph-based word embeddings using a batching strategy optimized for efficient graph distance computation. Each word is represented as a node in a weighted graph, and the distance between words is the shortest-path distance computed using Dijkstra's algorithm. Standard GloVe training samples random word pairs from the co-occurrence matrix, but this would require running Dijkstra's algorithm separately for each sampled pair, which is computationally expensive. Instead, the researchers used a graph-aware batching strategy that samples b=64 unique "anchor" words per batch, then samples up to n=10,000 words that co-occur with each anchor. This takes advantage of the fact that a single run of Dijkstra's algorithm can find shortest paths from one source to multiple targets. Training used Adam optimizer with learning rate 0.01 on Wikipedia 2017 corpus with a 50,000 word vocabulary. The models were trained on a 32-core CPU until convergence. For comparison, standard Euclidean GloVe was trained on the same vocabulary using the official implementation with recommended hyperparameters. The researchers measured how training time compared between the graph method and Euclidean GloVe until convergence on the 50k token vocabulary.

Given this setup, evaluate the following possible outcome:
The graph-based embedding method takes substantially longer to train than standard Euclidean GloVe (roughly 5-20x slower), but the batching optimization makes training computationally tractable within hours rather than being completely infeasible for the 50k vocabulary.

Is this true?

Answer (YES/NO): NO